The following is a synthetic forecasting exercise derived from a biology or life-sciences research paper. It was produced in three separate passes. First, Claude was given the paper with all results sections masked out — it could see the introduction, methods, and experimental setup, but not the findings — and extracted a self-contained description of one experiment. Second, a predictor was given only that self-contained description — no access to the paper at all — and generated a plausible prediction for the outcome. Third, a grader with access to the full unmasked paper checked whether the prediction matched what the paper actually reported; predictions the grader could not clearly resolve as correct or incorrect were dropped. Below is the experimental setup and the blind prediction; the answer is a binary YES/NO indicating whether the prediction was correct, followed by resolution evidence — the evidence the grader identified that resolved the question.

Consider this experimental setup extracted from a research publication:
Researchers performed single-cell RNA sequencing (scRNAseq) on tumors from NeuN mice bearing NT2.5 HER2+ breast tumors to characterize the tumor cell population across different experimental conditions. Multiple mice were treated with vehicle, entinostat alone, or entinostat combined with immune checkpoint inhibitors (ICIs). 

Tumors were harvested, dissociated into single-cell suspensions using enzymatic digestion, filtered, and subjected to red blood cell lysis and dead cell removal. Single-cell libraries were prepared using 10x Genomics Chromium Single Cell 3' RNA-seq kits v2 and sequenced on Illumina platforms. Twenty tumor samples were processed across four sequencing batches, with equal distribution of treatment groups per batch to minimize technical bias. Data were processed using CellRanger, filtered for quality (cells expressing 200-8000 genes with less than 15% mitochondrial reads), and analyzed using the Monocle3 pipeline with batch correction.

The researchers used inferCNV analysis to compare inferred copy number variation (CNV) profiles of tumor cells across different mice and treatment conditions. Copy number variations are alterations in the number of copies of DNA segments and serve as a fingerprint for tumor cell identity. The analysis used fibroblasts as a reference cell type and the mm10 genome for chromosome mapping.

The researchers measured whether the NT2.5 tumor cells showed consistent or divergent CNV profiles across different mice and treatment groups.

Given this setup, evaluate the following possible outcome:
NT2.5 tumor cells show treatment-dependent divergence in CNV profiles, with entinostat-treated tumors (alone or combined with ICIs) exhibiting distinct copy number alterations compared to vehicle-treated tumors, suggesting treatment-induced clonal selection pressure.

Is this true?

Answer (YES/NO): NO